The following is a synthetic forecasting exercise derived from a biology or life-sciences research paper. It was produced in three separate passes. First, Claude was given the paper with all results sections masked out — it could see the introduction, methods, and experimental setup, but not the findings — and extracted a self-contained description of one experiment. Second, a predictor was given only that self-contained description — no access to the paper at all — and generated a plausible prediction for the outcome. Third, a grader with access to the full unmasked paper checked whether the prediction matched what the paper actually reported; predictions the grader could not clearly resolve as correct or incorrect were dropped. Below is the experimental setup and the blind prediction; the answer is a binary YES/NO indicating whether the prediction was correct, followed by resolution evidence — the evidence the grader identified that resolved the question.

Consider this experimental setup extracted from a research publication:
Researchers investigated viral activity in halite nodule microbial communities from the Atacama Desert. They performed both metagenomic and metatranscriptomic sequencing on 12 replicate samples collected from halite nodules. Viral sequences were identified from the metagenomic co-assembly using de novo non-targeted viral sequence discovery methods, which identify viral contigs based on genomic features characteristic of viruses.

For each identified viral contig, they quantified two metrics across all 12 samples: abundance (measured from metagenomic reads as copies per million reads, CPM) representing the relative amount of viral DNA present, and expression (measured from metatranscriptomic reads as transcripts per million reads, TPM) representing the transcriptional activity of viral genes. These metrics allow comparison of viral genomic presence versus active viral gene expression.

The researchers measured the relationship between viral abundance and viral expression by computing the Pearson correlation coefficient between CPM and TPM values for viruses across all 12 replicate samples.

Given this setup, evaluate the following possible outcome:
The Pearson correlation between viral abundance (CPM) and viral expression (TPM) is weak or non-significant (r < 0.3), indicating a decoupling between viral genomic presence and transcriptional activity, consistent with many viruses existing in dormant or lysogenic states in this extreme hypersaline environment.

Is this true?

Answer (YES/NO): YES